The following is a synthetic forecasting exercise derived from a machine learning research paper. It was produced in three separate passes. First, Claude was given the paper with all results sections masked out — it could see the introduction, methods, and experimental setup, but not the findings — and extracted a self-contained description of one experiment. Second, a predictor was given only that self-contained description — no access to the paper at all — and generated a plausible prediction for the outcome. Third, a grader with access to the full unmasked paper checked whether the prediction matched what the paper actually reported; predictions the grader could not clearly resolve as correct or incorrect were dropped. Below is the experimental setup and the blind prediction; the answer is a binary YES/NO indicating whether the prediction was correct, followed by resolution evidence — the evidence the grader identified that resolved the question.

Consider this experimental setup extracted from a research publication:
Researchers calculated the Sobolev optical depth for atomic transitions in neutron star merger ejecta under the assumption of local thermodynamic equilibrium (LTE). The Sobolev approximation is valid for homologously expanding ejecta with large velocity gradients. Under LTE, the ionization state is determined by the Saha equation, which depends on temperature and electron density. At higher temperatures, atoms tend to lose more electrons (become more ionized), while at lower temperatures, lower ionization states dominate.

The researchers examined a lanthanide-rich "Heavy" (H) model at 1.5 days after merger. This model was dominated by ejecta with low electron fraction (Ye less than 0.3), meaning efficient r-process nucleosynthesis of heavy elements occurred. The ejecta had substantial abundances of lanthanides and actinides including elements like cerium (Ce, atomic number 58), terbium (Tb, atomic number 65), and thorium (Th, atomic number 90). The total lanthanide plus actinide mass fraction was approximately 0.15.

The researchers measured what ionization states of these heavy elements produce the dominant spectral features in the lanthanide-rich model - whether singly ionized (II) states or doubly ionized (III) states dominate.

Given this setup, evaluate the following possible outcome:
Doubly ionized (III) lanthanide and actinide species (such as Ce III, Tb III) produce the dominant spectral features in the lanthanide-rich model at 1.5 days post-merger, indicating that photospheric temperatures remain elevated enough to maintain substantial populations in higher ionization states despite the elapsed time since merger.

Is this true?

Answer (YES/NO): YES